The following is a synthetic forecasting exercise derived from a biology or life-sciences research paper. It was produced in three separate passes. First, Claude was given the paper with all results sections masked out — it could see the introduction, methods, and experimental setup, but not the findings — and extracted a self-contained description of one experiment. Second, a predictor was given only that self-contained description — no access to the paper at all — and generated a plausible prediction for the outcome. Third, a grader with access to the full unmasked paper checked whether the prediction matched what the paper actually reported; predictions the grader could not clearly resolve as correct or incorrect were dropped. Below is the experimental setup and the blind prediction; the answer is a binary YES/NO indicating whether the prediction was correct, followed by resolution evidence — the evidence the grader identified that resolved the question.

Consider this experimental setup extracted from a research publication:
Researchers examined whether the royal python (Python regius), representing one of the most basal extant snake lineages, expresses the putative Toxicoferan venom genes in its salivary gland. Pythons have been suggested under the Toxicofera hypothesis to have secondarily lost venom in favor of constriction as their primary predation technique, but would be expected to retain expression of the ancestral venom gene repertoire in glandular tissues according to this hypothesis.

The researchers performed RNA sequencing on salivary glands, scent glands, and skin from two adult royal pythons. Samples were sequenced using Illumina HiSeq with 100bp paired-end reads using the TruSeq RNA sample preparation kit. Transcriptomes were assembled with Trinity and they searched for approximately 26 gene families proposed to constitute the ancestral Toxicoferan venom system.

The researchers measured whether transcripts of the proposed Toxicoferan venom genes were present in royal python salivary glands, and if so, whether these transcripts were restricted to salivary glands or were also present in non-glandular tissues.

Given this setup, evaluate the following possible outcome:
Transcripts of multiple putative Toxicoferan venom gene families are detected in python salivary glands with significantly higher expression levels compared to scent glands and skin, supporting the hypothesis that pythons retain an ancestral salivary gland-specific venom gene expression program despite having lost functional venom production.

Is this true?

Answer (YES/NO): NO